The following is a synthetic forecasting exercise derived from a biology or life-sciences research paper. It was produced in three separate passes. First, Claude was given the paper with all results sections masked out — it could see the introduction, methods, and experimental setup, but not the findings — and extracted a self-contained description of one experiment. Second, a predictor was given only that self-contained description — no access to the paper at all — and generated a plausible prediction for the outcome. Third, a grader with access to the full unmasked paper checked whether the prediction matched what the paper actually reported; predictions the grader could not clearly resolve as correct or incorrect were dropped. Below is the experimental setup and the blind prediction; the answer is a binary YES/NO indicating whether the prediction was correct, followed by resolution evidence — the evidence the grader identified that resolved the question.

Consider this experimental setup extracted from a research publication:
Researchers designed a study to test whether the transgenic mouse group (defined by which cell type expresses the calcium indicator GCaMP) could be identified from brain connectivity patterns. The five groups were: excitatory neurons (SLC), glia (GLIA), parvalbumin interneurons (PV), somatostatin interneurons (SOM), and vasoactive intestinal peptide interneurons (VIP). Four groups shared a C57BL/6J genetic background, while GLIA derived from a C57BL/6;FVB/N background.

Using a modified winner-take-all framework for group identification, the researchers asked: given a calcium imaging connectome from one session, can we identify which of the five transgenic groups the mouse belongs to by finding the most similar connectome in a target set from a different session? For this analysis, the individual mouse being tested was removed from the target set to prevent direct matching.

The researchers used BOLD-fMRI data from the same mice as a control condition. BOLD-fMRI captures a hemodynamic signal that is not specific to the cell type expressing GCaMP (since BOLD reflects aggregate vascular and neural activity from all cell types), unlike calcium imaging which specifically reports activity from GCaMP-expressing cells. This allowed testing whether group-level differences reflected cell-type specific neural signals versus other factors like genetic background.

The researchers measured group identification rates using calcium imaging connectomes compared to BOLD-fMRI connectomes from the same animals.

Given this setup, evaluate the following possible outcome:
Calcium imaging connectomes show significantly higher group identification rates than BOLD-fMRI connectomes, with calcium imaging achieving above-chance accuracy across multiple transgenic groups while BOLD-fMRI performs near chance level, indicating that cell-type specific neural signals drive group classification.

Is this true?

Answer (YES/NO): NO